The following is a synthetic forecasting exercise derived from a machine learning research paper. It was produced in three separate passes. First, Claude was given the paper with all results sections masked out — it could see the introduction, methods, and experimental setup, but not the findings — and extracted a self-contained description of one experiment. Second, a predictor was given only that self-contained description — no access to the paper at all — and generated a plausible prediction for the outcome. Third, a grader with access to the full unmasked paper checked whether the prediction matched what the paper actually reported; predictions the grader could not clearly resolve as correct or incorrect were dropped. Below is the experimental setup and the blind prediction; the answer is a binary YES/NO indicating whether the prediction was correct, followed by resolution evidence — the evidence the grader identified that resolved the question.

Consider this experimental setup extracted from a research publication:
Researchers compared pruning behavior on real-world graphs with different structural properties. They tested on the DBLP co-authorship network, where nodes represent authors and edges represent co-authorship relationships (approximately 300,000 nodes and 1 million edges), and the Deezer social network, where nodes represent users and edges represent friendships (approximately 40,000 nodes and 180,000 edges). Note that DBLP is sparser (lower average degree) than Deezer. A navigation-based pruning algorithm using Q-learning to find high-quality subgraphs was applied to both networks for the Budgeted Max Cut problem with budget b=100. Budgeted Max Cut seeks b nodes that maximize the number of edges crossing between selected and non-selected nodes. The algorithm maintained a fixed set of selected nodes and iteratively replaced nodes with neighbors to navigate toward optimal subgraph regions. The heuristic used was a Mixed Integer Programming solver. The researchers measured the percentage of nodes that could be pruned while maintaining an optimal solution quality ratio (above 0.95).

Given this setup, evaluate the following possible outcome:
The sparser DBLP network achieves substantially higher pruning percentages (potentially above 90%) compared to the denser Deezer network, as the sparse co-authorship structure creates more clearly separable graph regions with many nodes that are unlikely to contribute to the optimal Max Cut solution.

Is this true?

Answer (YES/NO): YES